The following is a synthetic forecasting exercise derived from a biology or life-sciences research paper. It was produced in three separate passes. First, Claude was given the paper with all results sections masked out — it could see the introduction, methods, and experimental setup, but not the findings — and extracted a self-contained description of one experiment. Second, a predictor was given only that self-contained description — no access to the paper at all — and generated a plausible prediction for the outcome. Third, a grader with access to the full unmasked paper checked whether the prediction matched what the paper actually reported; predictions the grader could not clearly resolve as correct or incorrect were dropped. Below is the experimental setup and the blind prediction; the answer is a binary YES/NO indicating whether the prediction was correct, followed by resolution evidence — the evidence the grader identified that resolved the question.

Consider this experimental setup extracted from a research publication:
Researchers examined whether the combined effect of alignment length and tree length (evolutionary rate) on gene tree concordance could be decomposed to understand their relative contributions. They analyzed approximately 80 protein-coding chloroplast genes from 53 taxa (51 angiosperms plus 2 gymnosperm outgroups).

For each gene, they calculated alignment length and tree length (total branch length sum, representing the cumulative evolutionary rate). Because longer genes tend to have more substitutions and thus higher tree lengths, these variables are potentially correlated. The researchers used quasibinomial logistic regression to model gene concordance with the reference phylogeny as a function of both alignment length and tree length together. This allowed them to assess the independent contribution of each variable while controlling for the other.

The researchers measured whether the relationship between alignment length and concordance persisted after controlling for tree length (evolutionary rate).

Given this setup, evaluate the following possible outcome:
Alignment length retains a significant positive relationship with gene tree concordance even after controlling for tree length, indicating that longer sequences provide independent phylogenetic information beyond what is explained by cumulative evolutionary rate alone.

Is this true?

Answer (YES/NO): YES